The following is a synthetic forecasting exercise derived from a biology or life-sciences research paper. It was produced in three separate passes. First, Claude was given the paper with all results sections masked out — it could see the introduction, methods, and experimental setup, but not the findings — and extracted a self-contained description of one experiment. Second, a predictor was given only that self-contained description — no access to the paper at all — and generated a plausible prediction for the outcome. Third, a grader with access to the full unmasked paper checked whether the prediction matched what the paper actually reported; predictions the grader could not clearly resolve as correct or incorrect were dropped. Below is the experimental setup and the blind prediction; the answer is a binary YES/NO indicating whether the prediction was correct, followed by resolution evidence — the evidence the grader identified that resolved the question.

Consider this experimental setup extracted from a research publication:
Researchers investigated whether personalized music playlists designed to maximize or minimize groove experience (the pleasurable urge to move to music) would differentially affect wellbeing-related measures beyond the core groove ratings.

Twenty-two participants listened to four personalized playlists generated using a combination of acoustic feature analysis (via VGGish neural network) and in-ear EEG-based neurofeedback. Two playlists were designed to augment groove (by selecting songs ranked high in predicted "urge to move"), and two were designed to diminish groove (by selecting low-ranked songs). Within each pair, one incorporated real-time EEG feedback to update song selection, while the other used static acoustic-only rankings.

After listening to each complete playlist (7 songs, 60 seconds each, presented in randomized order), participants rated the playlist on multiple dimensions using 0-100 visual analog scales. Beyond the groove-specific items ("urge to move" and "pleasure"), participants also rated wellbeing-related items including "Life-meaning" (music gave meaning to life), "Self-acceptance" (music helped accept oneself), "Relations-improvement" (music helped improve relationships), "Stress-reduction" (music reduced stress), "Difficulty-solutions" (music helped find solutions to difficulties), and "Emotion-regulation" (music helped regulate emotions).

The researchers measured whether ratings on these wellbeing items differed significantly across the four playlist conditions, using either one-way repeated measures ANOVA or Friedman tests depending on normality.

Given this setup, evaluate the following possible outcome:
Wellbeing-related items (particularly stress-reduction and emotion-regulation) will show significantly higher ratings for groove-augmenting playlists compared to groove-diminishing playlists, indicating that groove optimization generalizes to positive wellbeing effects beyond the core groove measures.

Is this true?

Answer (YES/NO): NO